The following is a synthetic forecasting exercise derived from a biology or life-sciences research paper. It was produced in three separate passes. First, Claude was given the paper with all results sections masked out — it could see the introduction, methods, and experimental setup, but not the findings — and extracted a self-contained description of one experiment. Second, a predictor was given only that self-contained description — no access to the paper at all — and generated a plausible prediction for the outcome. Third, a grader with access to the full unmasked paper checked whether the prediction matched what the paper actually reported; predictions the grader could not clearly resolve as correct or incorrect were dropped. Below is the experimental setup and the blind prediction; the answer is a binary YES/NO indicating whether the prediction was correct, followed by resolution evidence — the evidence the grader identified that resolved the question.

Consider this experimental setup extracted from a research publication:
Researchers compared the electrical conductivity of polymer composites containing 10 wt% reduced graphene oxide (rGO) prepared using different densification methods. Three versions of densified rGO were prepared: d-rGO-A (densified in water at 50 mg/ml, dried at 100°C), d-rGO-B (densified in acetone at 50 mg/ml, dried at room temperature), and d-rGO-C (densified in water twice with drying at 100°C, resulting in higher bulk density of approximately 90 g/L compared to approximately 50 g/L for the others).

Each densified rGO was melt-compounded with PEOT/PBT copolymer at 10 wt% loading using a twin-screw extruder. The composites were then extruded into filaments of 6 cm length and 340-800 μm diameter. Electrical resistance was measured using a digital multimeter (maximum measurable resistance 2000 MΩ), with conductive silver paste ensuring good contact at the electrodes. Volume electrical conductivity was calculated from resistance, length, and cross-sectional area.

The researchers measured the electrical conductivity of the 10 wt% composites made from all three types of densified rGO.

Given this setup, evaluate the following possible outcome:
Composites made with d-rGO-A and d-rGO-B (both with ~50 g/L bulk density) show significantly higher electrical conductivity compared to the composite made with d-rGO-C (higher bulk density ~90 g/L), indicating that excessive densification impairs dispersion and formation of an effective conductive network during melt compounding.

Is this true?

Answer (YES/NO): NO